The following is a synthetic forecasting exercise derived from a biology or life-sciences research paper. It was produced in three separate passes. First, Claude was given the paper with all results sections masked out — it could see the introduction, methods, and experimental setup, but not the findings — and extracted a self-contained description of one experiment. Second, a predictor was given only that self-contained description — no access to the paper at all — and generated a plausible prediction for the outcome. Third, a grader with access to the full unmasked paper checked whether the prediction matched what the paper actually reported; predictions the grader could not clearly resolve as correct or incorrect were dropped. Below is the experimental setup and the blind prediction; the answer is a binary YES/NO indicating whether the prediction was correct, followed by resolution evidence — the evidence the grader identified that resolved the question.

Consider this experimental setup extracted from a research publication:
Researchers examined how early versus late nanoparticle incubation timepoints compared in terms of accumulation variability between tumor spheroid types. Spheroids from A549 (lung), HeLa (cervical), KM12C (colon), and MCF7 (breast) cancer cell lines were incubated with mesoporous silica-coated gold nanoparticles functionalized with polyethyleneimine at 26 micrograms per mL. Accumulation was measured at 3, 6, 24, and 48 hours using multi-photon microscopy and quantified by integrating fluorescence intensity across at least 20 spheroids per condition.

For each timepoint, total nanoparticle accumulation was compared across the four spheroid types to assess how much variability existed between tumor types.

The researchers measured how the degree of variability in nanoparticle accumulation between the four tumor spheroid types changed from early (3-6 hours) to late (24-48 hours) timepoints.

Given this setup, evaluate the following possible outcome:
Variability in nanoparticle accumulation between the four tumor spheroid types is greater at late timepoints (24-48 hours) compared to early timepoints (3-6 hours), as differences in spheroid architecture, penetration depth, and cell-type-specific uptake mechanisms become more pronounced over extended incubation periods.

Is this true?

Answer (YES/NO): YES